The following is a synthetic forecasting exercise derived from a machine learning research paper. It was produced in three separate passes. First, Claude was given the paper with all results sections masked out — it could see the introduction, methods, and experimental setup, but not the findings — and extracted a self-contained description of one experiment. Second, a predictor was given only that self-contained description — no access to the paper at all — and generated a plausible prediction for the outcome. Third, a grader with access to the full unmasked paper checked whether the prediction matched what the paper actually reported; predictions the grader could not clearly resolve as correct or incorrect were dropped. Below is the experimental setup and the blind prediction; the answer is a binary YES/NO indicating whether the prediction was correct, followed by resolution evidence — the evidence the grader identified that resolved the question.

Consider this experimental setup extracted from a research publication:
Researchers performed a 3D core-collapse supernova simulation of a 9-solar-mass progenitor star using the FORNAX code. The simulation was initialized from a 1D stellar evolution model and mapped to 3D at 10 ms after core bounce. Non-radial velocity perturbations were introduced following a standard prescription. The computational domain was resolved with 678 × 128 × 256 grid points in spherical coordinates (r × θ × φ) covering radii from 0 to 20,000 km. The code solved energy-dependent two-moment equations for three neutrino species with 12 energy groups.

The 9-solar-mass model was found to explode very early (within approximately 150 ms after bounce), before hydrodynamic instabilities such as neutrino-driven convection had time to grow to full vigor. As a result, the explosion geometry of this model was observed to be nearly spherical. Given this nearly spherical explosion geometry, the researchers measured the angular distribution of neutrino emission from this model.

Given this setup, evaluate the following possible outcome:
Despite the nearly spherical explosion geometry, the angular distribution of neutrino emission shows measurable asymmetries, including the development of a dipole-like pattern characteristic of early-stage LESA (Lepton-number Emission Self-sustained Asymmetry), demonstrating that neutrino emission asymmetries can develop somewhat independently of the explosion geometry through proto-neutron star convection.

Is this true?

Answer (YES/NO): YES